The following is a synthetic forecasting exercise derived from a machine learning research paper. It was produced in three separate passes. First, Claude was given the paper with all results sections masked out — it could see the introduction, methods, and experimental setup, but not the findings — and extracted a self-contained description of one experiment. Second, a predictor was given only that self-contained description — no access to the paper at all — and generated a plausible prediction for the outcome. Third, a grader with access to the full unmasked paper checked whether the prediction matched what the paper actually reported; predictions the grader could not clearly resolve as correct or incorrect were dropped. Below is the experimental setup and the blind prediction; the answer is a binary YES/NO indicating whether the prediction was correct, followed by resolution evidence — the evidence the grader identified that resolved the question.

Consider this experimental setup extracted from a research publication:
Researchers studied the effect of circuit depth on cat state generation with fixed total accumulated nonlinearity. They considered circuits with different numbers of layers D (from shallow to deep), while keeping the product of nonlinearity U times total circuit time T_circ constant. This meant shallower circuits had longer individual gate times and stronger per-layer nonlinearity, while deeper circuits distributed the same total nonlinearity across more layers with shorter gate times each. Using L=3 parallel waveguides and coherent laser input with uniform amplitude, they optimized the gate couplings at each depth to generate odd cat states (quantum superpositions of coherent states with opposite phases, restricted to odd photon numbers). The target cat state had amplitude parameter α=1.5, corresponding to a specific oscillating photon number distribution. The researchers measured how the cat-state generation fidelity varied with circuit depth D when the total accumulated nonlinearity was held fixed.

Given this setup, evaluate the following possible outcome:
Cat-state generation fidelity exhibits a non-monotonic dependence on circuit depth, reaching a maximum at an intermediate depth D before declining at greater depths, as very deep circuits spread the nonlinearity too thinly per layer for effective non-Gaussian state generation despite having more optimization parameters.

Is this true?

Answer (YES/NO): NO